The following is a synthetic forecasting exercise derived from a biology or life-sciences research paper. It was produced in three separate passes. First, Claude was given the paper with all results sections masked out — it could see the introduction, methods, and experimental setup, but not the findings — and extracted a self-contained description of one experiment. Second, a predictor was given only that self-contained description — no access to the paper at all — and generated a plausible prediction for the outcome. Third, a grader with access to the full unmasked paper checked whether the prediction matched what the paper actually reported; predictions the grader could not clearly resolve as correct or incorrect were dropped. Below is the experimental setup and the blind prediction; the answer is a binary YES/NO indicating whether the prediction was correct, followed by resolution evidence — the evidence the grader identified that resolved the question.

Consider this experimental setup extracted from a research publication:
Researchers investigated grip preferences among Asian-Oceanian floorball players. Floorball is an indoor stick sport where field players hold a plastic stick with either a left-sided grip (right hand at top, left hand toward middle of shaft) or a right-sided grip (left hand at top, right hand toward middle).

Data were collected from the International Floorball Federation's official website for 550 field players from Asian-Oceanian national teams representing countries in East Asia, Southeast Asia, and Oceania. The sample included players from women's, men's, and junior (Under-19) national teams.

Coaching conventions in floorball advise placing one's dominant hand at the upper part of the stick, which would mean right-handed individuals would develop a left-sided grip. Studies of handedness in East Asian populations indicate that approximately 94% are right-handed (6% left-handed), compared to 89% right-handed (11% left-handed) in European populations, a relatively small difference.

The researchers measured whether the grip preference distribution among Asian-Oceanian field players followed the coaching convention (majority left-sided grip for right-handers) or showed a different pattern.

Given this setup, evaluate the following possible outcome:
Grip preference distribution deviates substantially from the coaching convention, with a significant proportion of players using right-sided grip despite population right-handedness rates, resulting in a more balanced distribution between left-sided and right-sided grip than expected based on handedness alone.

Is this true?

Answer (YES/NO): NO